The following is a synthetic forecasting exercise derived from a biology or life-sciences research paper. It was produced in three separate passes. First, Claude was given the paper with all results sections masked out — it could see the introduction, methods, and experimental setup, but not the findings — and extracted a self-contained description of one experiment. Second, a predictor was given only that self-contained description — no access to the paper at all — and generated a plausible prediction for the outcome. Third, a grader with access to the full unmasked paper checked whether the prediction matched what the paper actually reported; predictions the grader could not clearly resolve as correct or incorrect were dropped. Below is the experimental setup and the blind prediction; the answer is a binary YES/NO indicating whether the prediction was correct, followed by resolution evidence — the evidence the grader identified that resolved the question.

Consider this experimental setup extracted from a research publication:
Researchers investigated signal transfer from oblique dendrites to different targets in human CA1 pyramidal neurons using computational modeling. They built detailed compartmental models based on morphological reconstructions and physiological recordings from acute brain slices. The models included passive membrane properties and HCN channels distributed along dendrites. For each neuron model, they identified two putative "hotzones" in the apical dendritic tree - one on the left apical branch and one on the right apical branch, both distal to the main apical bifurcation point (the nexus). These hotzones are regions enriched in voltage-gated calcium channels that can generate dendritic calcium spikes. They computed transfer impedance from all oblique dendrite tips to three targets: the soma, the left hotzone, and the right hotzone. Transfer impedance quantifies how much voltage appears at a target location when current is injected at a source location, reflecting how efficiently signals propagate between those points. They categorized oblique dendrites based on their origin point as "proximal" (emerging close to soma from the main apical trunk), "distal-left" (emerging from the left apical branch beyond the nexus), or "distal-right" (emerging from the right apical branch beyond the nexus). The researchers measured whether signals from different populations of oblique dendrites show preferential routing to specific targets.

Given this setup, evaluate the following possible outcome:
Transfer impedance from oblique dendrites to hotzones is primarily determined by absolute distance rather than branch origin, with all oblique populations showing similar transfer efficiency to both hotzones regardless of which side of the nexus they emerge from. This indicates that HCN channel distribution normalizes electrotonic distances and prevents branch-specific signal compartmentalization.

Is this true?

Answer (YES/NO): NO